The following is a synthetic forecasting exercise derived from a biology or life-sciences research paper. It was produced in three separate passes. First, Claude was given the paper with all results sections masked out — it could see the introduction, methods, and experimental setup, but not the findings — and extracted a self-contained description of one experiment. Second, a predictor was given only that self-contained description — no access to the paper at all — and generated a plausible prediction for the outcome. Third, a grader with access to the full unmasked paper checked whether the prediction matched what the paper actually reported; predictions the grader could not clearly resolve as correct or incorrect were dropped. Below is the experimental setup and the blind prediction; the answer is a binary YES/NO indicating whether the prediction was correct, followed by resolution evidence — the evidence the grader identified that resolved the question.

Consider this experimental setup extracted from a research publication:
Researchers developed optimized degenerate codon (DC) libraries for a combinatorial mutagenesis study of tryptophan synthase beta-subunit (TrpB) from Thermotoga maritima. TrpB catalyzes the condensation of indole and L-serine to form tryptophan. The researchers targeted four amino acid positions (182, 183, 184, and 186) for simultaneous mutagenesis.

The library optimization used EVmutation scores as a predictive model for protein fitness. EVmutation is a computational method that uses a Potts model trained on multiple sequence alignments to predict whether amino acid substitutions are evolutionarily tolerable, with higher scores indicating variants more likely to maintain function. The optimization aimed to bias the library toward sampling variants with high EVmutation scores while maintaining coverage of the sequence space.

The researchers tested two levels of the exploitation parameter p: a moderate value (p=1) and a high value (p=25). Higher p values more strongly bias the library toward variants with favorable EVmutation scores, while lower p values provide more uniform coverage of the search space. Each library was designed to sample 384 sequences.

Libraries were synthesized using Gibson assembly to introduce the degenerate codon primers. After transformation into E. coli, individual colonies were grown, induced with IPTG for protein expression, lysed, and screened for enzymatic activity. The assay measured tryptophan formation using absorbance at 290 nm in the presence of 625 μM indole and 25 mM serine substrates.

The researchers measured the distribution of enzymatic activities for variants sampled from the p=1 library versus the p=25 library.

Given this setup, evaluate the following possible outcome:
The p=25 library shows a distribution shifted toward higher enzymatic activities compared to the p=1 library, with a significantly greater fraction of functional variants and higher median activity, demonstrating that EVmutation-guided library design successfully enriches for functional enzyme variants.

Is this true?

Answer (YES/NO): YES